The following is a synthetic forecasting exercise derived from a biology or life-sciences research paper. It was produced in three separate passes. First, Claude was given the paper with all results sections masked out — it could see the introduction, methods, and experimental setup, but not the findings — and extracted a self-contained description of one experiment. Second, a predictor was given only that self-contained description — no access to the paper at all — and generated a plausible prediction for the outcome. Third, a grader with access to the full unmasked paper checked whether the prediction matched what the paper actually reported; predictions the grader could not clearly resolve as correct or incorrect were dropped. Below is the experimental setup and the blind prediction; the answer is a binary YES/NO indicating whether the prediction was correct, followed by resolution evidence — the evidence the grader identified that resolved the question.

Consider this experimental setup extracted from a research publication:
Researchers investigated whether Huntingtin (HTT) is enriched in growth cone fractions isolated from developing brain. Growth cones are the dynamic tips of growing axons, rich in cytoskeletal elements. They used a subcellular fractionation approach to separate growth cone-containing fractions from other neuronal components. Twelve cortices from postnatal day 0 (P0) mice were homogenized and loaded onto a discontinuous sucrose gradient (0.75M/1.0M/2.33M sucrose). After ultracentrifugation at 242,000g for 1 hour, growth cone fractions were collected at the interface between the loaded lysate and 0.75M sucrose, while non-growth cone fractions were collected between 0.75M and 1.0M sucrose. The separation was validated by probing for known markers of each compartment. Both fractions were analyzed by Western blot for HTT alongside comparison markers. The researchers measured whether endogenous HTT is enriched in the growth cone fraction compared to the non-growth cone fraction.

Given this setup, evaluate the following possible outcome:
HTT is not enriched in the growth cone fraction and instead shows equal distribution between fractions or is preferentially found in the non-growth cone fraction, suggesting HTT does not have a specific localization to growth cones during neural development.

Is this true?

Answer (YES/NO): NO